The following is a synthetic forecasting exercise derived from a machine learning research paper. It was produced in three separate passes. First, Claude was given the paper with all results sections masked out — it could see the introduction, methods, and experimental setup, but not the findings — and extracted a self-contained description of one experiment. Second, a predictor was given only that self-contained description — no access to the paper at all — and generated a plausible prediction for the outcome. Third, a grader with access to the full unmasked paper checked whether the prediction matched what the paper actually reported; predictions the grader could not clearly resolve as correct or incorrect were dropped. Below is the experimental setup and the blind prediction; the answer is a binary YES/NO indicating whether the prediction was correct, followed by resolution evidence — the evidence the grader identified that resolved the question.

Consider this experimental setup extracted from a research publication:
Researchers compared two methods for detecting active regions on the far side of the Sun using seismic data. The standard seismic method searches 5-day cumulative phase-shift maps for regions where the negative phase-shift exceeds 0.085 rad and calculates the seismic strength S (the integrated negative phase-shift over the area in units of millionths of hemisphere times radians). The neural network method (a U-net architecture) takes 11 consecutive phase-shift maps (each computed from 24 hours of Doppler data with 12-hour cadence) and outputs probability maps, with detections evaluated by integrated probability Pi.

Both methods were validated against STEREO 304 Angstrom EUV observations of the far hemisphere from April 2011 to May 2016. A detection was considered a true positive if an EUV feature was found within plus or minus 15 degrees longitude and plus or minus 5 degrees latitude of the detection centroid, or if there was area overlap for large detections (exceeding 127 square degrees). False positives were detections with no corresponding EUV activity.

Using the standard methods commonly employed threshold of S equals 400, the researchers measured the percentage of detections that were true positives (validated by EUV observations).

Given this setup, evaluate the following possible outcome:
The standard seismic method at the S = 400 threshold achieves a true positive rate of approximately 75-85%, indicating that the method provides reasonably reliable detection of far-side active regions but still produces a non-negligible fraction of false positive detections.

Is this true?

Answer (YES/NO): NO